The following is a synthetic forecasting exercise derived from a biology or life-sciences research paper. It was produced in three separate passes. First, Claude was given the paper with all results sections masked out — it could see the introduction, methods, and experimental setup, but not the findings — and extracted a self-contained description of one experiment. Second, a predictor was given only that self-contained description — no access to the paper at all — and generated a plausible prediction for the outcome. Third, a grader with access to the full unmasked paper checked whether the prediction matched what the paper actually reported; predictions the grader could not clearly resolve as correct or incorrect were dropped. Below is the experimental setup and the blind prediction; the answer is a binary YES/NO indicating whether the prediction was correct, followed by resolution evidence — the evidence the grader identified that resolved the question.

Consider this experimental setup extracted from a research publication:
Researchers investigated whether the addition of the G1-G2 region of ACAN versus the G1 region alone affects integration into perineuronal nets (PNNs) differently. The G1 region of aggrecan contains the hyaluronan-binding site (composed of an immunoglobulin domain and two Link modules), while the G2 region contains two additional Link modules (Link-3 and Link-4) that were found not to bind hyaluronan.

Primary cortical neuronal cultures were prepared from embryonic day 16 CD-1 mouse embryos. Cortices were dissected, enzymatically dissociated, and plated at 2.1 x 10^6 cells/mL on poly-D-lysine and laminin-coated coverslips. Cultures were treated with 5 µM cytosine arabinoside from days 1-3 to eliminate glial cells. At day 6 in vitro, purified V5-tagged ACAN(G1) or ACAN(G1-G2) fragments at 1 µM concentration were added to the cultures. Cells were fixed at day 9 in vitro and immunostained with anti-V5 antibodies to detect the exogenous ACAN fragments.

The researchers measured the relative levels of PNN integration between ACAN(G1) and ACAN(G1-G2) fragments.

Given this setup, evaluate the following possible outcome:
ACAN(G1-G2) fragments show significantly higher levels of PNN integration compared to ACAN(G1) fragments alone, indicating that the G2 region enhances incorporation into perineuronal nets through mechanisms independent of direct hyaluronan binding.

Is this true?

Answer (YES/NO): NO